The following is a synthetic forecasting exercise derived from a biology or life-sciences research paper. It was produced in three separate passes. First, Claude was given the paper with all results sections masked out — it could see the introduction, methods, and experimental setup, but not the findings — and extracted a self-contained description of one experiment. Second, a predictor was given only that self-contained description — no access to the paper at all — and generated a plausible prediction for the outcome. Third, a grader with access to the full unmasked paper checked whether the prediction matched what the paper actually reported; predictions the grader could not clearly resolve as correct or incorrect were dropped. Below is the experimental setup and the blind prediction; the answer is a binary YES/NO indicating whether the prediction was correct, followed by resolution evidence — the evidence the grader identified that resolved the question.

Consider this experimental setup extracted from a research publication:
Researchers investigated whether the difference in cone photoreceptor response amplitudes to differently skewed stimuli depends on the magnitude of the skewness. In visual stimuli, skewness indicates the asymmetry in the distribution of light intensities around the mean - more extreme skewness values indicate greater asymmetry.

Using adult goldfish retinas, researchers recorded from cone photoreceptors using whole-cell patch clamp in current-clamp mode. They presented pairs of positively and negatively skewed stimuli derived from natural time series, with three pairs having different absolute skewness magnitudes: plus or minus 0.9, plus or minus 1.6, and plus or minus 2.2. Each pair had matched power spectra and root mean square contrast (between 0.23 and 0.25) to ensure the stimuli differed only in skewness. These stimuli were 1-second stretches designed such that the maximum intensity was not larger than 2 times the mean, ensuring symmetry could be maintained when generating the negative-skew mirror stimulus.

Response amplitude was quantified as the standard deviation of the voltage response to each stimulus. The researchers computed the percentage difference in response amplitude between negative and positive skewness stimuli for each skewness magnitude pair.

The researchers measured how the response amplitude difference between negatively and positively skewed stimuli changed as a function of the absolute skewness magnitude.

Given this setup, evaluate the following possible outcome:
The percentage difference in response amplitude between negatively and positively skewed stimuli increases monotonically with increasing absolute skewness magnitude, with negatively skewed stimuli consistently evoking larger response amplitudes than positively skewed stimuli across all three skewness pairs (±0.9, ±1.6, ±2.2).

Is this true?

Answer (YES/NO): NO